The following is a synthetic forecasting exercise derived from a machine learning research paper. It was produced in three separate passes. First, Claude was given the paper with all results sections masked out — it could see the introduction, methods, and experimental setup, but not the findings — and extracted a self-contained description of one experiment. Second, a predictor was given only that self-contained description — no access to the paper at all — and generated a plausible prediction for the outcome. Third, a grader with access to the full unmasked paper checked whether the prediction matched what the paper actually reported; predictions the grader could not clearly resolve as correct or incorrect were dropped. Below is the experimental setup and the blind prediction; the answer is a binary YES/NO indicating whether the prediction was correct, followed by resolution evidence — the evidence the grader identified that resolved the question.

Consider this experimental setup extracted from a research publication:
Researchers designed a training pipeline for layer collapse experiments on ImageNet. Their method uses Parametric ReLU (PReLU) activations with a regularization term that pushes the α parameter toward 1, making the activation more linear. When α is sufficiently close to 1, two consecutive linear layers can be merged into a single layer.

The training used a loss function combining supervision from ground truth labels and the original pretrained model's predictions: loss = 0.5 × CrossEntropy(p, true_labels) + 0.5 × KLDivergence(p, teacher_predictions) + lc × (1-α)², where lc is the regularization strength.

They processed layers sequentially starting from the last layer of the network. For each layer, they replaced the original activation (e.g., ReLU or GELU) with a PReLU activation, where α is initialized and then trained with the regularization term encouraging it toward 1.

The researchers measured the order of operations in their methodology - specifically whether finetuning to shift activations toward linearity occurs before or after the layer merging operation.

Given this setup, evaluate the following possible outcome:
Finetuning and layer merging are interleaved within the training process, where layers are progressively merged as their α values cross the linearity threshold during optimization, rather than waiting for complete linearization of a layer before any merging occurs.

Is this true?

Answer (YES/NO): NO